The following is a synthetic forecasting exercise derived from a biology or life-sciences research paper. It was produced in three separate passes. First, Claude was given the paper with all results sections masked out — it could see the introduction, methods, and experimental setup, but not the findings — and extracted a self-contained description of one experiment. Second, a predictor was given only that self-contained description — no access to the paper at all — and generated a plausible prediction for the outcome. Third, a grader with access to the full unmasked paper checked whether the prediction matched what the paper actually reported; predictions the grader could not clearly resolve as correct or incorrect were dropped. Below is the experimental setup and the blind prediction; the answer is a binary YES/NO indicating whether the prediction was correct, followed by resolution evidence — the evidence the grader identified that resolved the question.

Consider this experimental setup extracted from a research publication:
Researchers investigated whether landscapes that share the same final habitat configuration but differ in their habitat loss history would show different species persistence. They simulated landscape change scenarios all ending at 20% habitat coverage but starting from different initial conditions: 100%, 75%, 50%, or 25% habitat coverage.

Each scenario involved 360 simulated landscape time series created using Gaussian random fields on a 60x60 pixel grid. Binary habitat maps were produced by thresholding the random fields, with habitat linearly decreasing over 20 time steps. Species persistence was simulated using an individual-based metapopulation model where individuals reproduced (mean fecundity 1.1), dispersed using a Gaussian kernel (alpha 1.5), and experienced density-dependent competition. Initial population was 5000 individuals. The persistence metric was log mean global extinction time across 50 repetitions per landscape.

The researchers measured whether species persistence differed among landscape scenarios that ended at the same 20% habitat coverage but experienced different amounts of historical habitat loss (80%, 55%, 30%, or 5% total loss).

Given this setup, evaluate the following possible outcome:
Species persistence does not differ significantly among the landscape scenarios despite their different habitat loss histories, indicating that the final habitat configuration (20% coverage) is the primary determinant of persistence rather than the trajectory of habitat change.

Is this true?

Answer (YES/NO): NO